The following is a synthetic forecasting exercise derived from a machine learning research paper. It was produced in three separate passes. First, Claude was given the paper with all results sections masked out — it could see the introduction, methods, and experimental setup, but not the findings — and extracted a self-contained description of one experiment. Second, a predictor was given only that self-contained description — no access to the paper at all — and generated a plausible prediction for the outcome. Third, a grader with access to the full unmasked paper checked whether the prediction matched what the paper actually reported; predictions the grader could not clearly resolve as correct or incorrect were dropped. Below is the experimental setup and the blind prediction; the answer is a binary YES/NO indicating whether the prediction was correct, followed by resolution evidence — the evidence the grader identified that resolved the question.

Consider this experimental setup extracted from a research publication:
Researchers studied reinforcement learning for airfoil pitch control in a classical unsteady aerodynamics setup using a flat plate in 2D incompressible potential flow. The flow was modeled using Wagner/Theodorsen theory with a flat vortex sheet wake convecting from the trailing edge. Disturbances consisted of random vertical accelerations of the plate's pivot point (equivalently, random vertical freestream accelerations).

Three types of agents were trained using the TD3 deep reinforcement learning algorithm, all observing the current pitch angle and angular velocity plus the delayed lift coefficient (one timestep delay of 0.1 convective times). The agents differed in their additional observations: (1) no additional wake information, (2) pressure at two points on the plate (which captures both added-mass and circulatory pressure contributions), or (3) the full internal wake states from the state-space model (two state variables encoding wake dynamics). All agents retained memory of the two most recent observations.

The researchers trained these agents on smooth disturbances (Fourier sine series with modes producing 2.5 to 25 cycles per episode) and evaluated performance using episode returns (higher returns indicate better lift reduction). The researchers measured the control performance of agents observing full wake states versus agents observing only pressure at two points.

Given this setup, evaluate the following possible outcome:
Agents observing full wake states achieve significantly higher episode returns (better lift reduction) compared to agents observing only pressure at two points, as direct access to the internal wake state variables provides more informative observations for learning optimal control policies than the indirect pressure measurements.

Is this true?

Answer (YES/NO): NO